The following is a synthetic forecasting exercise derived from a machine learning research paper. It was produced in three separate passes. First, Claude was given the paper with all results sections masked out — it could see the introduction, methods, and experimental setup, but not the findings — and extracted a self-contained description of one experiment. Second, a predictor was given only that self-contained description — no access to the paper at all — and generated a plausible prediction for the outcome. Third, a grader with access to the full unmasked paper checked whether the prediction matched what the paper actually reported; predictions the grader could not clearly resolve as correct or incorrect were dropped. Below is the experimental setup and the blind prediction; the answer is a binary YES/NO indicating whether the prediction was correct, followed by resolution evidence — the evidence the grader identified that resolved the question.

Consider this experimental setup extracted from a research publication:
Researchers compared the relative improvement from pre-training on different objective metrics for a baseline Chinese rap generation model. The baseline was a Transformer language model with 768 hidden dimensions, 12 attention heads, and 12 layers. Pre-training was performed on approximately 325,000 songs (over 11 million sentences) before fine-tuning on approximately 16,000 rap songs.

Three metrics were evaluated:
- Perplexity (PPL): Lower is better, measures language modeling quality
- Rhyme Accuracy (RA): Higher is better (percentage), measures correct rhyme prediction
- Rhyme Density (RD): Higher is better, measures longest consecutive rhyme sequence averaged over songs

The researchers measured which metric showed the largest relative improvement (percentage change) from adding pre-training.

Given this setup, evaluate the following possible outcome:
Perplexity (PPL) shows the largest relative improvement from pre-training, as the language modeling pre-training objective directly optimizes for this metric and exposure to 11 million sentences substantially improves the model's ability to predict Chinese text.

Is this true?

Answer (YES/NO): NO